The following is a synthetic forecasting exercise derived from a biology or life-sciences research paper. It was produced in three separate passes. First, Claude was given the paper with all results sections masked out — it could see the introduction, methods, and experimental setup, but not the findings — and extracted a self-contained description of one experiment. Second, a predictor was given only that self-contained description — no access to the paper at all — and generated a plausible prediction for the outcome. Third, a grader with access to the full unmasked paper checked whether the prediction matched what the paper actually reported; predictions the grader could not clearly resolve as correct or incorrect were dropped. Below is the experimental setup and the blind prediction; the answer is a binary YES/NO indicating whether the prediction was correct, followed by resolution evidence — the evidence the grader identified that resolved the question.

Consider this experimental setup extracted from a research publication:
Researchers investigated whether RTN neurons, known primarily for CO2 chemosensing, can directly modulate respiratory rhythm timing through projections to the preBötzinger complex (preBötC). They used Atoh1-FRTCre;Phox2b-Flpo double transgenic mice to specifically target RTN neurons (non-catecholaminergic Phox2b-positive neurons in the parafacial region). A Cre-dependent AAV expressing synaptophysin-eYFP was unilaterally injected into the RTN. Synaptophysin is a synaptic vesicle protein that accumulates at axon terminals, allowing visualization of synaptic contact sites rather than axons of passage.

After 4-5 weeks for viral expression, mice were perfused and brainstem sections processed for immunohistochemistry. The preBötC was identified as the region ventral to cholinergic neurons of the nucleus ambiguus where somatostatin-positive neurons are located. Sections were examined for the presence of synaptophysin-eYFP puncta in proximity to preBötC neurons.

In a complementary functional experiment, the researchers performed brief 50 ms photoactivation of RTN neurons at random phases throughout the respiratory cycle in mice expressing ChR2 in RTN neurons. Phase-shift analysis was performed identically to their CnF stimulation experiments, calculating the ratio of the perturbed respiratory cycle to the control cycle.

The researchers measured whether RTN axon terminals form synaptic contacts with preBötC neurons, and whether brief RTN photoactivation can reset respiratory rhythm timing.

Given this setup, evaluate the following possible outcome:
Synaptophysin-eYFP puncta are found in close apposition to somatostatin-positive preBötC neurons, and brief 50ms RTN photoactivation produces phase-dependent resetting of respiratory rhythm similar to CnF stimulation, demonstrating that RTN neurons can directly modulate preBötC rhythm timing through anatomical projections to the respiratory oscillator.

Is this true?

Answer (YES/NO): NO